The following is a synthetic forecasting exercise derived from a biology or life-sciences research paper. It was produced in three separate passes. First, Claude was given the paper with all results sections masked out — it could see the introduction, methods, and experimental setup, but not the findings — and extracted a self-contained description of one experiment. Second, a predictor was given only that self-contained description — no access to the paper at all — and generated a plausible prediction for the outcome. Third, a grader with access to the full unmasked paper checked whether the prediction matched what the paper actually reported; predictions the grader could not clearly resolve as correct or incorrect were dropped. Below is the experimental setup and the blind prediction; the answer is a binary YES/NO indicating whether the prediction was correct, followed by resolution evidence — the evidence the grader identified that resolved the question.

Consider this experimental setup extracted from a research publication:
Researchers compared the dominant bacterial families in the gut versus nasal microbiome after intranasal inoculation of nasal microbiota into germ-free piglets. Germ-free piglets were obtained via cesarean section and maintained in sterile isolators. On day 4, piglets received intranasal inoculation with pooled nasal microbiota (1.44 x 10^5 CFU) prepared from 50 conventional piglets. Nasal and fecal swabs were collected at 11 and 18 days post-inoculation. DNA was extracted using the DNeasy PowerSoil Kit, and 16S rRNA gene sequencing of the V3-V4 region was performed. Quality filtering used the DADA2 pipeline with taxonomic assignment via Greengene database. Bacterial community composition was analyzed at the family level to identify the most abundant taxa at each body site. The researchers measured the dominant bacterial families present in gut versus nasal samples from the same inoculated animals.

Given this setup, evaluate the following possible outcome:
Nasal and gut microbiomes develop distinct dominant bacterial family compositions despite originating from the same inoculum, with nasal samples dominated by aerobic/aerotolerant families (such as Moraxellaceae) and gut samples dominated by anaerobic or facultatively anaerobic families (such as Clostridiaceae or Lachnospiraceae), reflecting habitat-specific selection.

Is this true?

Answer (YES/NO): NO